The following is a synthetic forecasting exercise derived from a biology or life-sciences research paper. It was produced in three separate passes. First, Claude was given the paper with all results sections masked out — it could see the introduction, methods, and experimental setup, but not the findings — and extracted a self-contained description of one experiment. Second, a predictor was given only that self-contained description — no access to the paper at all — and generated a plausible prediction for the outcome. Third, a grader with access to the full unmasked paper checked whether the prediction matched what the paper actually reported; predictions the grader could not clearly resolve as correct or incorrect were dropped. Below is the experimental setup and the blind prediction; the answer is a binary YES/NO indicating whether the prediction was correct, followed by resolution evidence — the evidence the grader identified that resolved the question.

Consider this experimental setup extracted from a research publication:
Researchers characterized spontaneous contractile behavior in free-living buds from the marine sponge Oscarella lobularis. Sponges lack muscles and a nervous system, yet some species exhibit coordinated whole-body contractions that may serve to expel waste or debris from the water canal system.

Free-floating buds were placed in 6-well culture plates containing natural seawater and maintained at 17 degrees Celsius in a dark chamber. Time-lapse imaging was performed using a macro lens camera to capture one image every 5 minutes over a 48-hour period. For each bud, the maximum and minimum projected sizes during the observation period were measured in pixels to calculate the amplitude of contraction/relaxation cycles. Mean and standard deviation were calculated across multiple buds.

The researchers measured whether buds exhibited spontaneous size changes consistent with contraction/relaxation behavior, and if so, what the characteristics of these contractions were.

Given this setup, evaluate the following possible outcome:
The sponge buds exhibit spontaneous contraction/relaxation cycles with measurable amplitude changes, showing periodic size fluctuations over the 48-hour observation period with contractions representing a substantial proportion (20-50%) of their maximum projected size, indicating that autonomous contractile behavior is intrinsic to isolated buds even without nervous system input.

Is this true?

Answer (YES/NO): NO